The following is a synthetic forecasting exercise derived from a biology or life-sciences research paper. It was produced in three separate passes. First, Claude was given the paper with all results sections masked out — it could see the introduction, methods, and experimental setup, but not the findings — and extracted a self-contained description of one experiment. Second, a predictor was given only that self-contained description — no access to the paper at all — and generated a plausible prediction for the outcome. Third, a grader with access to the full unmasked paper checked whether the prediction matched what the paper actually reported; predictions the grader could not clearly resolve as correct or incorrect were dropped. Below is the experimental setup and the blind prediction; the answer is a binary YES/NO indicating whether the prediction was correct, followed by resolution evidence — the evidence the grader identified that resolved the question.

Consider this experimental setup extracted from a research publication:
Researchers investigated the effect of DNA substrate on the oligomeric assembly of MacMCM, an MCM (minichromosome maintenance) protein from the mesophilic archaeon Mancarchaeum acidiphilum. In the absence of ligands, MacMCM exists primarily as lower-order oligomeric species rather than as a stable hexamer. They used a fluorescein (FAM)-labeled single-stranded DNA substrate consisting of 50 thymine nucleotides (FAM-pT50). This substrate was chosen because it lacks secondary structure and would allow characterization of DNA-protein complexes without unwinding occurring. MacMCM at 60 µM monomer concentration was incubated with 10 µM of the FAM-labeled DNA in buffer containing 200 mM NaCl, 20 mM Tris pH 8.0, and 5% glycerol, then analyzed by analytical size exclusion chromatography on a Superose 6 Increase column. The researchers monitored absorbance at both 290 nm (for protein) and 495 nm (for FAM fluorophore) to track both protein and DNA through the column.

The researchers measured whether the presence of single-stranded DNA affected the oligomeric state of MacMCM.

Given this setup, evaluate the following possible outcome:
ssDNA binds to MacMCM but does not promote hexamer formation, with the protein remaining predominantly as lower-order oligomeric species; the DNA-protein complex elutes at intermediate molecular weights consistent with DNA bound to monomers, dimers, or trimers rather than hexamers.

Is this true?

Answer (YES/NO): NO